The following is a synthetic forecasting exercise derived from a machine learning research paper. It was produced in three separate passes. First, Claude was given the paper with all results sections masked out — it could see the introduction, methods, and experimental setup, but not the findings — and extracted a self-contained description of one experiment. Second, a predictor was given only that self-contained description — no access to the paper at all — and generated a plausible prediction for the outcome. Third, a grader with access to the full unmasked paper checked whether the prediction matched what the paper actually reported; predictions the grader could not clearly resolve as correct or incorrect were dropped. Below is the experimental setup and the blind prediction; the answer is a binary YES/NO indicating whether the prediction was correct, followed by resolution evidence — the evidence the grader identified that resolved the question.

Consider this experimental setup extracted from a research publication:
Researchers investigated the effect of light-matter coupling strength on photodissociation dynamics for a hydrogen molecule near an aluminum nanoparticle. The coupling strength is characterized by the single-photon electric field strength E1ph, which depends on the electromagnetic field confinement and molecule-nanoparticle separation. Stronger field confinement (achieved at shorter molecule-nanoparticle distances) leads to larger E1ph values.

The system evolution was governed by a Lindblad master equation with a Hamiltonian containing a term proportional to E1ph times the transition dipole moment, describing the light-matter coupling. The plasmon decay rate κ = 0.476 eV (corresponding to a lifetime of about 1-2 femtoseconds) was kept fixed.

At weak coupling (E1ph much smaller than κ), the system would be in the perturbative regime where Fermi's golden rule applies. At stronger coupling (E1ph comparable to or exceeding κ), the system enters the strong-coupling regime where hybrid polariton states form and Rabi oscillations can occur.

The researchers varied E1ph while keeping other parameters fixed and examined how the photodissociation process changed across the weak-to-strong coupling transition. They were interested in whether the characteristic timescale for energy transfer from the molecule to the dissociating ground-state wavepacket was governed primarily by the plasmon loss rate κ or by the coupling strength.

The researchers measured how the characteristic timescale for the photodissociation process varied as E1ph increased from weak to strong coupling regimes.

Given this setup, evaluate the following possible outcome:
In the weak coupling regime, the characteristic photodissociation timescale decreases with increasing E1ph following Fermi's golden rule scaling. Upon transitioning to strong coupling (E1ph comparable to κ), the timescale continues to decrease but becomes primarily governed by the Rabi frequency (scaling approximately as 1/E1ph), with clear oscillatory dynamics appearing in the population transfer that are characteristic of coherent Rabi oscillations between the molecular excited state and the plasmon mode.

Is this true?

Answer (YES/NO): NO